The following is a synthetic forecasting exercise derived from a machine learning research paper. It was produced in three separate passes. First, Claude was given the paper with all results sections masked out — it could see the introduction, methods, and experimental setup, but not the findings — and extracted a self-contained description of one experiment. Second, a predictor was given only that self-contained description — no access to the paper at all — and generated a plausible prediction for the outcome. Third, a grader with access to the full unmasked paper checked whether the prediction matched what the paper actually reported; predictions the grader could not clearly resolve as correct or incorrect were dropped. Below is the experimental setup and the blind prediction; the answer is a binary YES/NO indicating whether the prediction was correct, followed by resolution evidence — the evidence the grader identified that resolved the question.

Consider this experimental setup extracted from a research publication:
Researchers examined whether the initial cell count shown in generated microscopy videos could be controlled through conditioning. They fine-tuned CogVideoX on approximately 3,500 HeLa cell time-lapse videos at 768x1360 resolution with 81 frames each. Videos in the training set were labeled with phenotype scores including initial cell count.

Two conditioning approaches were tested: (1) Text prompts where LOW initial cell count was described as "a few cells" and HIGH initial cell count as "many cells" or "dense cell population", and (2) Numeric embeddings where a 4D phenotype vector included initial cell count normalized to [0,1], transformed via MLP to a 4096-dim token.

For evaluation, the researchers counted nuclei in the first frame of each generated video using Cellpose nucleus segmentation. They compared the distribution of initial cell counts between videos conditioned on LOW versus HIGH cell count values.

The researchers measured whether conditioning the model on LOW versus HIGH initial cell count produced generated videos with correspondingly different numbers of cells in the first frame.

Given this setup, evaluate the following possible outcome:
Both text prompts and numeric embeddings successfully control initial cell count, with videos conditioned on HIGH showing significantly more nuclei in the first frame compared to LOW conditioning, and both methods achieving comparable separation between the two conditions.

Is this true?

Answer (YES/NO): NO